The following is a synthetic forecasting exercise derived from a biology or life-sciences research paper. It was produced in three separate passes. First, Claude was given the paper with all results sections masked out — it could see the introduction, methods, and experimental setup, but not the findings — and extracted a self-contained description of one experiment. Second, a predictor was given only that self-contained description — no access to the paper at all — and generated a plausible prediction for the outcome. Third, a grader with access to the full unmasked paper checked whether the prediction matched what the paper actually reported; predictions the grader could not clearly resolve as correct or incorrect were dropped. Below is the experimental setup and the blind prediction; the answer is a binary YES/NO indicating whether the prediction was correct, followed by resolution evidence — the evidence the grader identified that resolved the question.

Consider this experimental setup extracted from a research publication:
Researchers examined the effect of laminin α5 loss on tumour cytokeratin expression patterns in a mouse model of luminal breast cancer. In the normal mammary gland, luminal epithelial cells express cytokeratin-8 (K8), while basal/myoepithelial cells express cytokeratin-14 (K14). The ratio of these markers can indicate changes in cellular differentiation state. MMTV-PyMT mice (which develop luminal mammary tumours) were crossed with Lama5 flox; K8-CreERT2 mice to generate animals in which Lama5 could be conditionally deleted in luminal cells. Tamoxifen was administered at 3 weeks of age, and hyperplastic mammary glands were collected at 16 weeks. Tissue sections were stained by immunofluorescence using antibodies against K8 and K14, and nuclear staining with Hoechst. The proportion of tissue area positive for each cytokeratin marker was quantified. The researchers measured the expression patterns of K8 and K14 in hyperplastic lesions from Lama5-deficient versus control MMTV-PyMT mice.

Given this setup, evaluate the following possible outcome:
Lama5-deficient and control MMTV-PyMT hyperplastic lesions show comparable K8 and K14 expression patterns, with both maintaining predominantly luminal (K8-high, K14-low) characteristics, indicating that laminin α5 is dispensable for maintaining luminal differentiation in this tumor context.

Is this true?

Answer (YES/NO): NO